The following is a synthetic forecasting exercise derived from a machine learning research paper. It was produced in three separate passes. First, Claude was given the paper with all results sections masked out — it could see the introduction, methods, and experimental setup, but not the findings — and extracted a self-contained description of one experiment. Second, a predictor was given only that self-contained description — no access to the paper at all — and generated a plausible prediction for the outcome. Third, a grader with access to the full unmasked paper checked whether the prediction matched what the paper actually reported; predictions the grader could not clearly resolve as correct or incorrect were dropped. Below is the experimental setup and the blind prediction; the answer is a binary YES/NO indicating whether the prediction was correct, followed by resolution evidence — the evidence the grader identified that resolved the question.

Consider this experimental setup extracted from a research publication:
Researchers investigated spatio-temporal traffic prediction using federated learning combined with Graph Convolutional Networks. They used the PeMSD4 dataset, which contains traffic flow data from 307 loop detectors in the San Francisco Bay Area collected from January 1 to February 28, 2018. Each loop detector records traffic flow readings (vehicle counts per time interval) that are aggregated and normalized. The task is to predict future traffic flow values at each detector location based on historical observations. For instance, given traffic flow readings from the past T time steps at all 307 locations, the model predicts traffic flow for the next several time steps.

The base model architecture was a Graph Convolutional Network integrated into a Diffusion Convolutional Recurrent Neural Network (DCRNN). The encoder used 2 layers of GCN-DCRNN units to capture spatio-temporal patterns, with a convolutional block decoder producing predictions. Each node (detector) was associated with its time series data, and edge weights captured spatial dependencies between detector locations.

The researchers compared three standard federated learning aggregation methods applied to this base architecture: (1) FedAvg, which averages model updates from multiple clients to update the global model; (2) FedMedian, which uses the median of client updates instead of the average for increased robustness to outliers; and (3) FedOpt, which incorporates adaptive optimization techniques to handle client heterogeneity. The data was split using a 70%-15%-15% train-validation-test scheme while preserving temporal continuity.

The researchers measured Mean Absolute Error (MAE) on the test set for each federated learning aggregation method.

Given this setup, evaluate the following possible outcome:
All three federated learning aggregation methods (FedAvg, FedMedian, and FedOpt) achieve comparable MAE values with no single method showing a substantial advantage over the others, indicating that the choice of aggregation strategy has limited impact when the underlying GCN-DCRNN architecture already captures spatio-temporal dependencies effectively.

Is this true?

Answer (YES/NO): NO